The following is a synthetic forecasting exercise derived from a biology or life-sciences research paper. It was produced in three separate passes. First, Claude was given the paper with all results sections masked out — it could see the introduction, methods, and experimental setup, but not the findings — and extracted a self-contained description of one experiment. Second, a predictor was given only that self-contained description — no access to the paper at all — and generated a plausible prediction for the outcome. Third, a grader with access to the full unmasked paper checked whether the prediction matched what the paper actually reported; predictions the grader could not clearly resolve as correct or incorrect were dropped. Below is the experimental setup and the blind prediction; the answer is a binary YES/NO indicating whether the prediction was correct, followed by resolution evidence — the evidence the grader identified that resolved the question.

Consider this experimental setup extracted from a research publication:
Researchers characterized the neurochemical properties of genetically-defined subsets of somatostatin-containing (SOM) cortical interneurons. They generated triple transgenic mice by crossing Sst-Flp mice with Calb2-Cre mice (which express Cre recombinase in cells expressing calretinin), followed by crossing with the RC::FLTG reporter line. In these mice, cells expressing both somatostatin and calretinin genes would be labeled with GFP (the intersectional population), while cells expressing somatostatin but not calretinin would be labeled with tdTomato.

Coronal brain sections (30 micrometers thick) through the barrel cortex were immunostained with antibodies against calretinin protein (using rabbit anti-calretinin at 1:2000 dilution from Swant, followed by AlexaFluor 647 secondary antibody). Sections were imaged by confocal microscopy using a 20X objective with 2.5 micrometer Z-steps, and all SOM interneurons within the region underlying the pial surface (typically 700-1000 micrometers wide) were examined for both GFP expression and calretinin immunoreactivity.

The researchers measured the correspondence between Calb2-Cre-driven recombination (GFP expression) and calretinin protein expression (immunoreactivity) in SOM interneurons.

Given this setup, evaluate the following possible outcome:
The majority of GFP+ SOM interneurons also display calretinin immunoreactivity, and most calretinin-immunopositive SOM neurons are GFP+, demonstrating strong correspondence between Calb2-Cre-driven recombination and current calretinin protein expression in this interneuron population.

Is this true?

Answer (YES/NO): NO